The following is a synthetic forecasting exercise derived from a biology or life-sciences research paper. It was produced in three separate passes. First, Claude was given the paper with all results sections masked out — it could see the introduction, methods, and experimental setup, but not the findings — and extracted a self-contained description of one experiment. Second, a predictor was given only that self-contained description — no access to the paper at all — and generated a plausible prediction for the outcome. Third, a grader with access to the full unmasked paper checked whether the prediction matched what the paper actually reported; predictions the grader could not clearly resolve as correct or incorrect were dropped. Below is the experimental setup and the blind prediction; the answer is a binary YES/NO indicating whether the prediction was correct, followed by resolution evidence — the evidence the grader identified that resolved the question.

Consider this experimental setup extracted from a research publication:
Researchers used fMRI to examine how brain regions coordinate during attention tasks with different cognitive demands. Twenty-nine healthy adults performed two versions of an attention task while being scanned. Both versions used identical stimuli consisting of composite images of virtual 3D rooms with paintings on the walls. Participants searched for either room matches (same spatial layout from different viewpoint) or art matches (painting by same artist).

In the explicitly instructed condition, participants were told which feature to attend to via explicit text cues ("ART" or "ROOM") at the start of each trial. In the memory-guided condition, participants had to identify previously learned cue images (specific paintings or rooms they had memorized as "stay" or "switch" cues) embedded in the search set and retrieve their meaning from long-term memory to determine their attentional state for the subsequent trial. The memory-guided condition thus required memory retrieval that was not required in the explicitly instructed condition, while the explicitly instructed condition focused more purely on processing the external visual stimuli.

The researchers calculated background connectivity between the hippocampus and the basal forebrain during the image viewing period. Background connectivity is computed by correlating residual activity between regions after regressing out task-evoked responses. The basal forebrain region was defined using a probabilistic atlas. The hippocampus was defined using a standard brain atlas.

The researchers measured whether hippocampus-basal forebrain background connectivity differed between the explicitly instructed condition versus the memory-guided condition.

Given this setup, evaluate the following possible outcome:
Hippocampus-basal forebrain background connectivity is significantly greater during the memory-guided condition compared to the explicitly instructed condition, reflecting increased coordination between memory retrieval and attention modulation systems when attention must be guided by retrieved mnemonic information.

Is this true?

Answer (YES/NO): NO